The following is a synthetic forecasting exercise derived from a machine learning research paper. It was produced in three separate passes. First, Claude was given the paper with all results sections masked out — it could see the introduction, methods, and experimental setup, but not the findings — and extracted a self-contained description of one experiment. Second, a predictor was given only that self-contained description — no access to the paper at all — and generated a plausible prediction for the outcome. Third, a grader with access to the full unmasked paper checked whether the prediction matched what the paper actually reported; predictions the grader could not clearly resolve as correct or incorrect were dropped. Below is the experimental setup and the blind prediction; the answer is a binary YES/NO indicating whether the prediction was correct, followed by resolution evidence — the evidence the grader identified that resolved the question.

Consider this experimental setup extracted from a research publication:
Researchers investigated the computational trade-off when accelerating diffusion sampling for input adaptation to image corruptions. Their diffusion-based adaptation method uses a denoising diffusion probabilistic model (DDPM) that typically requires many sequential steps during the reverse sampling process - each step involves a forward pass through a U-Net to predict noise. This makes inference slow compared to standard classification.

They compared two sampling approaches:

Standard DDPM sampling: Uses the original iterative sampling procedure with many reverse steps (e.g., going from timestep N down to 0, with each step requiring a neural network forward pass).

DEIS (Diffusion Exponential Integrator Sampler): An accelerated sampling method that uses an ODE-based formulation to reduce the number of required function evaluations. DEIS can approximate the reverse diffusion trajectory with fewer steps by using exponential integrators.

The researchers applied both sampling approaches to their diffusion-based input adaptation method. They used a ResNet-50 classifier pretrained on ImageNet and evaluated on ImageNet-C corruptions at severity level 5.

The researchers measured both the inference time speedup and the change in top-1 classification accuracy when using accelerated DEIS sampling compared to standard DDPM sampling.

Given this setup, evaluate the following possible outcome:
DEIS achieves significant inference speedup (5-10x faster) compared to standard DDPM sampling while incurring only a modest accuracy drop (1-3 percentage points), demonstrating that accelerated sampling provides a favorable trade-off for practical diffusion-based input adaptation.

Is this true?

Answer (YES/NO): NO